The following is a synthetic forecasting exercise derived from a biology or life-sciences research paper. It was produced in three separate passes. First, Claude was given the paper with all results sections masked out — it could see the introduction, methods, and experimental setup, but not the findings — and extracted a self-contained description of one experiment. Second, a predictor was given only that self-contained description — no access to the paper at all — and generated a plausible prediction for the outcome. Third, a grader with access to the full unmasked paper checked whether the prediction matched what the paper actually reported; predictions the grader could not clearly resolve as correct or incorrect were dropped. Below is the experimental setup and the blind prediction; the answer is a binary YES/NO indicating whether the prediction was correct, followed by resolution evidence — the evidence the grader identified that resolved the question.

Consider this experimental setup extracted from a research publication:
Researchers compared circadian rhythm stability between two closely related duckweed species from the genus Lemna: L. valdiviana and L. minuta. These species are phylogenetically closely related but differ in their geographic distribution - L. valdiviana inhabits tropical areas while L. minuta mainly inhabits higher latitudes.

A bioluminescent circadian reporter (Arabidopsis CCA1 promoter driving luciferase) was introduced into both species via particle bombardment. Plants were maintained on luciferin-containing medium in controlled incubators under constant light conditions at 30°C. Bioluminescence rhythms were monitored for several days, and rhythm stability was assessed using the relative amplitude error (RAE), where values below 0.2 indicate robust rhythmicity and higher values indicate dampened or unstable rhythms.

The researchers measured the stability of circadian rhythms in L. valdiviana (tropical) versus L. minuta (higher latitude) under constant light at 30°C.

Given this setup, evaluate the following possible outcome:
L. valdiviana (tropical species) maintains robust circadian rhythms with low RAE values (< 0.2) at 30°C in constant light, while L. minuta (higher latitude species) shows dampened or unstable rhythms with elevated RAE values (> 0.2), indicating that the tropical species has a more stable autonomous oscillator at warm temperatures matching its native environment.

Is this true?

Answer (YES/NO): NO